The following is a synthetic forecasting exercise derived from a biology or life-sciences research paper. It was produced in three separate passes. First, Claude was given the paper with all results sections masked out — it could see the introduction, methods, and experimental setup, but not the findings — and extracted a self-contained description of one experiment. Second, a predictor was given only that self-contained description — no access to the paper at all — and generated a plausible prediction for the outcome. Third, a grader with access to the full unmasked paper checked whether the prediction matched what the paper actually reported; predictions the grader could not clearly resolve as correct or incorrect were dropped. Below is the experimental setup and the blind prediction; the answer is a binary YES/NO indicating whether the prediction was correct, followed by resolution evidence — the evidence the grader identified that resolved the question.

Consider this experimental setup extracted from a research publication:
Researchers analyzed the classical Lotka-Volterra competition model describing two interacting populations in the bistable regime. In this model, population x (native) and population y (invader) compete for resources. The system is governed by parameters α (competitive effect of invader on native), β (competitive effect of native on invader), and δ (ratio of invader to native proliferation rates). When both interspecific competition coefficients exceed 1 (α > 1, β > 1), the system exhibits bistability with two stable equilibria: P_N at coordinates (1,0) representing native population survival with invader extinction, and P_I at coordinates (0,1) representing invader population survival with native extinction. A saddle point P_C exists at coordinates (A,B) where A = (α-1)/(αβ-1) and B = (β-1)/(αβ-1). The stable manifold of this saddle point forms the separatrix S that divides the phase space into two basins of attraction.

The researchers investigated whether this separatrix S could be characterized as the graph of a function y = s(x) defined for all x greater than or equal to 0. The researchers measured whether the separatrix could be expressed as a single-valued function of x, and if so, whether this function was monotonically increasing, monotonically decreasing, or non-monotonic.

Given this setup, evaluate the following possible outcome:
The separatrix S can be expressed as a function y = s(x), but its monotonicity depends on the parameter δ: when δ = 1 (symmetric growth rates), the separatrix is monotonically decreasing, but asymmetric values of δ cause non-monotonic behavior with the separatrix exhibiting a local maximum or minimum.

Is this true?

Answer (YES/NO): NO